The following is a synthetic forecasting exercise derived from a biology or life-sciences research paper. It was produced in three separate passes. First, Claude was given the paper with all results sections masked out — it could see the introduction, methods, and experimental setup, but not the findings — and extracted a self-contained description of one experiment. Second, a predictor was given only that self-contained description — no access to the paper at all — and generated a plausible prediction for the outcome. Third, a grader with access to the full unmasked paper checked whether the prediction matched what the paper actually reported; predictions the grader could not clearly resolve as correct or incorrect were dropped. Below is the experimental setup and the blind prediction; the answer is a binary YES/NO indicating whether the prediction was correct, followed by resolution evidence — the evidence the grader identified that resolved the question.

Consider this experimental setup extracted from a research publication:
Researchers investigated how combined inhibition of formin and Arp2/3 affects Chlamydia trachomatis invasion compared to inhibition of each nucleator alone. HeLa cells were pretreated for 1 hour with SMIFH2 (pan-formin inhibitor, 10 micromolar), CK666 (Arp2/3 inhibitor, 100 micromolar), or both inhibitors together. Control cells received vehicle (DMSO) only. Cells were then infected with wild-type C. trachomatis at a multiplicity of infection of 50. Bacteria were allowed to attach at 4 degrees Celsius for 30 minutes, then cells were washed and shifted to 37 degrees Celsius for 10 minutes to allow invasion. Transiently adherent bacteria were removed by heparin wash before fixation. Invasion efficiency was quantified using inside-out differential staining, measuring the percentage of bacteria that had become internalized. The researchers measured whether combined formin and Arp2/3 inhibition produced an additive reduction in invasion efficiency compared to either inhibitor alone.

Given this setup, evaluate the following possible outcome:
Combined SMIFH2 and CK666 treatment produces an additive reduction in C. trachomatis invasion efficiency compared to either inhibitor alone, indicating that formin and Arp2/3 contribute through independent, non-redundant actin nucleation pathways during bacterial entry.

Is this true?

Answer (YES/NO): NO